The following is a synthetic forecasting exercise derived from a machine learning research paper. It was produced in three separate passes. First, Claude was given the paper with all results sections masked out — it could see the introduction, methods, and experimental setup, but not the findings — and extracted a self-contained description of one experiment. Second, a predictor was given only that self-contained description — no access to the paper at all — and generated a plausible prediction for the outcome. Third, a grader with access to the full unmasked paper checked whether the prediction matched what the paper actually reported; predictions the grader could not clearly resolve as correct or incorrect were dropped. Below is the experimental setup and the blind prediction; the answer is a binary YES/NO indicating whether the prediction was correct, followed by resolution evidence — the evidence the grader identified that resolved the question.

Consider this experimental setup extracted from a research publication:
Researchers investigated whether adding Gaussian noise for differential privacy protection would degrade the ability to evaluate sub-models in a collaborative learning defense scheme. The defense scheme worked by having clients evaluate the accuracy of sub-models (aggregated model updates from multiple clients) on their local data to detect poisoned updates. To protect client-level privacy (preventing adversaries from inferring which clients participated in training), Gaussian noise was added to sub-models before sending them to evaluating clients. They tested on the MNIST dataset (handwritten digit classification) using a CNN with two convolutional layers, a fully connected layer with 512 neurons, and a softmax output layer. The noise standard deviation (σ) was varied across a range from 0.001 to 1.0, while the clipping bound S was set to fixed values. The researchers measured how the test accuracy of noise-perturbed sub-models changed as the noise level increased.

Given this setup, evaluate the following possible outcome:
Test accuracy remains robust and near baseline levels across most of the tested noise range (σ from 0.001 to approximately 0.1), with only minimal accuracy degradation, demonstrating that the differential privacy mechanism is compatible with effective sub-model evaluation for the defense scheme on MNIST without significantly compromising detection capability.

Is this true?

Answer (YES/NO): NO